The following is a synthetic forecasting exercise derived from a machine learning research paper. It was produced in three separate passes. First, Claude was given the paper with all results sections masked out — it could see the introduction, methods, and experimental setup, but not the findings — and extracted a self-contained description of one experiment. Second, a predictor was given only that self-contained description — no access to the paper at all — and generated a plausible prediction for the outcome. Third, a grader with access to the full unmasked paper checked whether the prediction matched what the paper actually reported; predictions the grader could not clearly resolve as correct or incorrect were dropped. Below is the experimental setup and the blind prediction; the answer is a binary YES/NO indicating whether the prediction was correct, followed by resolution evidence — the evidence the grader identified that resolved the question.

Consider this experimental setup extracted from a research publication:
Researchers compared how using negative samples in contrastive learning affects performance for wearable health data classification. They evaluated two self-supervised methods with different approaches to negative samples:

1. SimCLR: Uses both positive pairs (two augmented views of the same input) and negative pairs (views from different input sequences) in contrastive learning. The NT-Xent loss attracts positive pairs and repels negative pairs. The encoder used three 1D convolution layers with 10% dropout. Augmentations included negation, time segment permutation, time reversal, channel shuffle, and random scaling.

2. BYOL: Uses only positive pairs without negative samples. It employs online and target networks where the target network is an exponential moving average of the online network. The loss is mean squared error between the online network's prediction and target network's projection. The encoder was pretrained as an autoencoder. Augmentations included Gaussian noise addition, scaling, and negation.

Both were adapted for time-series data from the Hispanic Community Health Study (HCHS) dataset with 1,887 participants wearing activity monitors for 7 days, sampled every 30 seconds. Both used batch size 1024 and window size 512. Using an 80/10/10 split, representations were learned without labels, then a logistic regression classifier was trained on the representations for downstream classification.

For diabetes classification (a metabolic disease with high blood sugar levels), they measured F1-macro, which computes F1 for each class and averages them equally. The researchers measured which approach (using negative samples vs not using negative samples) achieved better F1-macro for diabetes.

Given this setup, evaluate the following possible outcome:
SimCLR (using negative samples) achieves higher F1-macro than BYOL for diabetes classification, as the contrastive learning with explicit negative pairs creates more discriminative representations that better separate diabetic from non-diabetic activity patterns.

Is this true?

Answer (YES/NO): YES